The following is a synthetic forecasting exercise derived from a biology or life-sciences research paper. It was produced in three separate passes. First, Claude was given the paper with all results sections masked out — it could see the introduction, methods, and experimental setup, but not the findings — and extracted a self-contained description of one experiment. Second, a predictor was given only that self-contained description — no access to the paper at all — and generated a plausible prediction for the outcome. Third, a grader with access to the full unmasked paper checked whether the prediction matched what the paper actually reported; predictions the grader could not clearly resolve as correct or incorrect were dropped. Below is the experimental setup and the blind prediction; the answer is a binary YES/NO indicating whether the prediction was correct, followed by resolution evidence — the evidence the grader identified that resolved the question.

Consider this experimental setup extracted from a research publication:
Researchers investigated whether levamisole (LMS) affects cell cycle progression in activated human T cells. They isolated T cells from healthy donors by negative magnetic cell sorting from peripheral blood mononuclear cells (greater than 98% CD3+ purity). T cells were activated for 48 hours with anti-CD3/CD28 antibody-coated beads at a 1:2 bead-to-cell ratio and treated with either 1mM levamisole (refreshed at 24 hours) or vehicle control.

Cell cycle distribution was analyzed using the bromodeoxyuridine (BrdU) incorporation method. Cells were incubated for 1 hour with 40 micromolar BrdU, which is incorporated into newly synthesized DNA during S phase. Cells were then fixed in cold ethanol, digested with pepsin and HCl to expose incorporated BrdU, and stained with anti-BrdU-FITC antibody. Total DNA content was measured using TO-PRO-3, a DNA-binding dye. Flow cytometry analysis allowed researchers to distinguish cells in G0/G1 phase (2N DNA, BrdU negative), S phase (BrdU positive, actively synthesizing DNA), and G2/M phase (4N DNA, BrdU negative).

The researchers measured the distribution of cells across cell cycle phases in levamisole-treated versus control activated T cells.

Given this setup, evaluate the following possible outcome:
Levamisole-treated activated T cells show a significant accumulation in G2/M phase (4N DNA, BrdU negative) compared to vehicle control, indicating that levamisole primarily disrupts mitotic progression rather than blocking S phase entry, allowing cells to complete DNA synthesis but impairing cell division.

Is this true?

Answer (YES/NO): NO